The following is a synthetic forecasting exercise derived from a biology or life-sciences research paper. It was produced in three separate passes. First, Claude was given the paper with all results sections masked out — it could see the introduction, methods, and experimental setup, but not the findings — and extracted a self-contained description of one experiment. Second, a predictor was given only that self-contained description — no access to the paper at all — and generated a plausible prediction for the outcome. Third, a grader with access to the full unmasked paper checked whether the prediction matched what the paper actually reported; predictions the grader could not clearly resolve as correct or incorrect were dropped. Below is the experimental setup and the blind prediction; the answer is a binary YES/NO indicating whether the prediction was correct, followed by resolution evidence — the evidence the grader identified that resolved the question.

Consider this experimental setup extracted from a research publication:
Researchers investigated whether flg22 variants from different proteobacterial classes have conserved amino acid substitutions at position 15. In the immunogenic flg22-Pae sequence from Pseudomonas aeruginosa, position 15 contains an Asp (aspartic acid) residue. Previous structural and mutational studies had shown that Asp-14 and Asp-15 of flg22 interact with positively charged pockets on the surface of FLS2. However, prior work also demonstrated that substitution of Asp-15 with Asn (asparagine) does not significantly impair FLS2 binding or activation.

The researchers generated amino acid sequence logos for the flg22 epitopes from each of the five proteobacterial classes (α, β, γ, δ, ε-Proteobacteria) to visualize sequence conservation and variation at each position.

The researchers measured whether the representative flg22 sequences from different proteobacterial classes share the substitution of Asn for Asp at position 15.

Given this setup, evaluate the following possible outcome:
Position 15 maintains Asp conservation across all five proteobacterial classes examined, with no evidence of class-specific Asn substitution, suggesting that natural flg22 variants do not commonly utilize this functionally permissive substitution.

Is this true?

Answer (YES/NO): NO